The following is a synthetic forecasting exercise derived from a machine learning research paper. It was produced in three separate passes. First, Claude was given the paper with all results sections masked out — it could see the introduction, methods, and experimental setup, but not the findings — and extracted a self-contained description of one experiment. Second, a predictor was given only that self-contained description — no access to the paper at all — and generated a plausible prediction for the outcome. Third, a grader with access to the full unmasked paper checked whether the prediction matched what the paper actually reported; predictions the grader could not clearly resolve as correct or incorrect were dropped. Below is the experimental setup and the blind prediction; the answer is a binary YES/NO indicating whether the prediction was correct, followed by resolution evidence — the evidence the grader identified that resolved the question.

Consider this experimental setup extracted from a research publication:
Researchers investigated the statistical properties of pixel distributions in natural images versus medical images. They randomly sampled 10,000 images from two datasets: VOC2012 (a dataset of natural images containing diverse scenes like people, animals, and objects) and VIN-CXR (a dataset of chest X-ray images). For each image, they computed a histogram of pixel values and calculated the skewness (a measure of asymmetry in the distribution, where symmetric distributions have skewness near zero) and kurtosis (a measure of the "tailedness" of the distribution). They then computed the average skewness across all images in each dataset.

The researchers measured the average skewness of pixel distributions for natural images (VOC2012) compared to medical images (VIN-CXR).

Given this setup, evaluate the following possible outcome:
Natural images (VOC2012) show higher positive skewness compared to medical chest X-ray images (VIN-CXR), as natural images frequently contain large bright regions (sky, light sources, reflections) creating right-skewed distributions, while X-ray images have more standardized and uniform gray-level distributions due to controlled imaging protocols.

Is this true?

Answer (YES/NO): NO